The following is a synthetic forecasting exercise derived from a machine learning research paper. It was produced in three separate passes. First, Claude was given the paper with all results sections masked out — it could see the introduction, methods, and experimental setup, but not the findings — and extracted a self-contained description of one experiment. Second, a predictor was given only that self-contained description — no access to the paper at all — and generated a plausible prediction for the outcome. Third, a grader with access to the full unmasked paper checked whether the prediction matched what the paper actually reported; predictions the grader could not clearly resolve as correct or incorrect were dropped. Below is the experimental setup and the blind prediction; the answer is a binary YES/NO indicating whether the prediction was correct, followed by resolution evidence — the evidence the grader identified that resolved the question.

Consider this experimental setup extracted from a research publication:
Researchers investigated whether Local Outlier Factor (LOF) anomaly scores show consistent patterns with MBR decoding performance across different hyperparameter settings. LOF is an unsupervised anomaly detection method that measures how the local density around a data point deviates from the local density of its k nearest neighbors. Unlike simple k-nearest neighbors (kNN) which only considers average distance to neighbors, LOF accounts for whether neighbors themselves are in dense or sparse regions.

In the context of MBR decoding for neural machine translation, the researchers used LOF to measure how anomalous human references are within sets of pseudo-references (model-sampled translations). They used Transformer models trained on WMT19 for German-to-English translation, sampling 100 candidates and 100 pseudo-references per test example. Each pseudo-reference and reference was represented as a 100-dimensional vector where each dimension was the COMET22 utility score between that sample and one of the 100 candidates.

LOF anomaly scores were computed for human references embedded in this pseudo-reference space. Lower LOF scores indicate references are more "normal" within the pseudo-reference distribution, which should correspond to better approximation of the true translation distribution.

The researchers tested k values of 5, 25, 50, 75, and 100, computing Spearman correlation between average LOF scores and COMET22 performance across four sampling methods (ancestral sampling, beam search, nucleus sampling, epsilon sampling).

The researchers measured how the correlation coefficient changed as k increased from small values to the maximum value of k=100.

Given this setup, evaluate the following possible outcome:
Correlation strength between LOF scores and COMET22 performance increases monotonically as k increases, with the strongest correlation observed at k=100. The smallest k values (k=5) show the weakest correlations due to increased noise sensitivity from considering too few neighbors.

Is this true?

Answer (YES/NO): NO